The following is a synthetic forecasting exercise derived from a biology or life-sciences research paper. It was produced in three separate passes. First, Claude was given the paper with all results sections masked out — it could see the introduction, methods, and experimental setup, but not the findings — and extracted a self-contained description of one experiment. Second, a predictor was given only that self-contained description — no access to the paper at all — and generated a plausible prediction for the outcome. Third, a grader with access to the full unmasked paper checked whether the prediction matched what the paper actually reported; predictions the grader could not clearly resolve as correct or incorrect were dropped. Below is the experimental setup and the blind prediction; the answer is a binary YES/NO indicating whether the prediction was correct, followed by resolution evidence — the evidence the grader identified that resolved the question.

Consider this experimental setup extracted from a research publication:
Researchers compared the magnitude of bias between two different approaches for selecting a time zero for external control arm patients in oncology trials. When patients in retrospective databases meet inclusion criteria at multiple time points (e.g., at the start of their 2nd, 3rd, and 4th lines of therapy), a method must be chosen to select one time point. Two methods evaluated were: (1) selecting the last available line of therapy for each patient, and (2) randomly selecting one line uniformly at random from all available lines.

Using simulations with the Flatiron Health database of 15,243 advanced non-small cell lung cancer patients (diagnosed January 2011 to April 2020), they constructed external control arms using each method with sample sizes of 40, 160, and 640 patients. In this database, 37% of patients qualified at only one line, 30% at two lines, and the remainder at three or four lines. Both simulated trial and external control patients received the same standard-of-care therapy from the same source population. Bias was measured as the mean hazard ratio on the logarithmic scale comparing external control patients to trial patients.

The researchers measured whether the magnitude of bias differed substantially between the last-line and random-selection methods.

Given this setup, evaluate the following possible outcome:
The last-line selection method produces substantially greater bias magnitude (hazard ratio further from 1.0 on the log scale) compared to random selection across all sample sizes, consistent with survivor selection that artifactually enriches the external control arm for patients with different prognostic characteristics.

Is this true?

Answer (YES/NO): NO